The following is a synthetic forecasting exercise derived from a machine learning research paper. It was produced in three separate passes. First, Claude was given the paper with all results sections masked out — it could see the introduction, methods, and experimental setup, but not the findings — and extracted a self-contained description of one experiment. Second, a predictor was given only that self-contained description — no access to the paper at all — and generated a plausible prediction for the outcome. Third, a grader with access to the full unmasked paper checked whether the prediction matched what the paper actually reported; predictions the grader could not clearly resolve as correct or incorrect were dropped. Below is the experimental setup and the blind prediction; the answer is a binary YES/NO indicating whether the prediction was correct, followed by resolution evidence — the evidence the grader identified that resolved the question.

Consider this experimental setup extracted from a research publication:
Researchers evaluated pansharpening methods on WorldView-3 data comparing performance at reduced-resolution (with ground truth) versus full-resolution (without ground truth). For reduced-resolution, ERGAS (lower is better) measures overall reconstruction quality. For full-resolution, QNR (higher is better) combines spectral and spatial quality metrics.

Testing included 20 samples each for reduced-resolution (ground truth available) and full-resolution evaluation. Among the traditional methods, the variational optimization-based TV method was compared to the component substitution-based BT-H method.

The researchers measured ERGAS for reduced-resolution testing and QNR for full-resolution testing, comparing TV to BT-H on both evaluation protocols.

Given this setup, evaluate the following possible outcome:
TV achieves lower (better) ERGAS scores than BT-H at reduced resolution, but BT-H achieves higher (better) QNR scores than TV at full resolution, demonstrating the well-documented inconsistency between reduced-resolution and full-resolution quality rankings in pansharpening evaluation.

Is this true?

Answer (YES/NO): NO